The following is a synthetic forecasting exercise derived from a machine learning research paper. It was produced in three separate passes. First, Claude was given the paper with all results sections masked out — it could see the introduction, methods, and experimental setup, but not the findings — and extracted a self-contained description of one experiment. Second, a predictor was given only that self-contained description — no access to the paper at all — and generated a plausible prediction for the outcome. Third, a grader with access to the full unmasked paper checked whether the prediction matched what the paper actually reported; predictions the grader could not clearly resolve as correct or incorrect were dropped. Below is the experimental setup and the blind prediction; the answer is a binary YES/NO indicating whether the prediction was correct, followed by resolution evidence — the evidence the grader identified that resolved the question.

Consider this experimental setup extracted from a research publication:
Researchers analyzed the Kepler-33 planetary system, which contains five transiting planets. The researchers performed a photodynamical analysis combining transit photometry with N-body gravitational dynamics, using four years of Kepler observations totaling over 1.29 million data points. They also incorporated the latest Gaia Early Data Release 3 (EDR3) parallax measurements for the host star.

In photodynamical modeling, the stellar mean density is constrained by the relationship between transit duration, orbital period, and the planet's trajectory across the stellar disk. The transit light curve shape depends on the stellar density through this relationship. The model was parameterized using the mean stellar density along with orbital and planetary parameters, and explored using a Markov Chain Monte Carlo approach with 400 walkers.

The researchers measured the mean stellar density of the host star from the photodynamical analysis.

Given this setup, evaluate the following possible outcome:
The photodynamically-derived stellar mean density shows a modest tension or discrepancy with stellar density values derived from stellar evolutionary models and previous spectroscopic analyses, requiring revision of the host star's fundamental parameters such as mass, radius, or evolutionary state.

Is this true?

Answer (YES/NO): YES